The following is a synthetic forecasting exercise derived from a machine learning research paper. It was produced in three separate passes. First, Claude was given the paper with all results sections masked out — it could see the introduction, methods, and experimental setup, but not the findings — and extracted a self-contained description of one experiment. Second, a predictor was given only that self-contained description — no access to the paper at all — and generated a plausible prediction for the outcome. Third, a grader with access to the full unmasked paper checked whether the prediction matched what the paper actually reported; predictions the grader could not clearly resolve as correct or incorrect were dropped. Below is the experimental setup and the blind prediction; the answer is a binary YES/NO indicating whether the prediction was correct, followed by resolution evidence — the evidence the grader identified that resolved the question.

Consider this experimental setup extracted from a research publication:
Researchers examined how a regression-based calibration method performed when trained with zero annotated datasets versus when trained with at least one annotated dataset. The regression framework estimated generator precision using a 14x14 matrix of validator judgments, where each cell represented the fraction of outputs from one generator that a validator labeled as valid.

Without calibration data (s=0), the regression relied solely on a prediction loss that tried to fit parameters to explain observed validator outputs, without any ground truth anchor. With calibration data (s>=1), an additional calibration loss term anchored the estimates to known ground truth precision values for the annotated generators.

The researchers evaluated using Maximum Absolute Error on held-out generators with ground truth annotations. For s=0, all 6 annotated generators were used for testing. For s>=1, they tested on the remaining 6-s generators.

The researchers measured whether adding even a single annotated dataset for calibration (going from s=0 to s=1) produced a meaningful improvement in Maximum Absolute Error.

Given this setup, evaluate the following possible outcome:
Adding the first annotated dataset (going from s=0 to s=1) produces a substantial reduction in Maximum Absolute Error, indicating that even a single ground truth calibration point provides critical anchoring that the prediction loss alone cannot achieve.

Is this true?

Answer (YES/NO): YES